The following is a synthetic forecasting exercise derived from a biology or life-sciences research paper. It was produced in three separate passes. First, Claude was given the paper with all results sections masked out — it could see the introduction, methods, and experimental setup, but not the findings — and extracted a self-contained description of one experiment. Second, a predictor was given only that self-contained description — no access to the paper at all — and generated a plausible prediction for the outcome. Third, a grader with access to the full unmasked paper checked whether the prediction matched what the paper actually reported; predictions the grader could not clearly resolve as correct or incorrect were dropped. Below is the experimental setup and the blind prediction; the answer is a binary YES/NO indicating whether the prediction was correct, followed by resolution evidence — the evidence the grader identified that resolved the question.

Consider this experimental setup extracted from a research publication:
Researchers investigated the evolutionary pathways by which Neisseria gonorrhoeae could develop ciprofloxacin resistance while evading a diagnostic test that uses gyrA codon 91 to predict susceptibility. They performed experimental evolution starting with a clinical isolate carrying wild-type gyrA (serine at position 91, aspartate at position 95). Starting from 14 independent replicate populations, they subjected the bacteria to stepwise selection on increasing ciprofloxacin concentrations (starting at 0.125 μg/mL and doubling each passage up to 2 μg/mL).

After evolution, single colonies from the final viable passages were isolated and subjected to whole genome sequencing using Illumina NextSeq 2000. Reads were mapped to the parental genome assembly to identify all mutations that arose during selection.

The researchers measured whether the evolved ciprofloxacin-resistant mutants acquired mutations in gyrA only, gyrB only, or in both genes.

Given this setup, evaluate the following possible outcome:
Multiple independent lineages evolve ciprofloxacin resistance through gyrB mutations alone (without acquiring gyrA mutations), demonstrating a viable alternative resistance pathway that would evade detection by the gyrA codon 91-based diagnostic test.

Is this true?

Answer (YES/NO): YES